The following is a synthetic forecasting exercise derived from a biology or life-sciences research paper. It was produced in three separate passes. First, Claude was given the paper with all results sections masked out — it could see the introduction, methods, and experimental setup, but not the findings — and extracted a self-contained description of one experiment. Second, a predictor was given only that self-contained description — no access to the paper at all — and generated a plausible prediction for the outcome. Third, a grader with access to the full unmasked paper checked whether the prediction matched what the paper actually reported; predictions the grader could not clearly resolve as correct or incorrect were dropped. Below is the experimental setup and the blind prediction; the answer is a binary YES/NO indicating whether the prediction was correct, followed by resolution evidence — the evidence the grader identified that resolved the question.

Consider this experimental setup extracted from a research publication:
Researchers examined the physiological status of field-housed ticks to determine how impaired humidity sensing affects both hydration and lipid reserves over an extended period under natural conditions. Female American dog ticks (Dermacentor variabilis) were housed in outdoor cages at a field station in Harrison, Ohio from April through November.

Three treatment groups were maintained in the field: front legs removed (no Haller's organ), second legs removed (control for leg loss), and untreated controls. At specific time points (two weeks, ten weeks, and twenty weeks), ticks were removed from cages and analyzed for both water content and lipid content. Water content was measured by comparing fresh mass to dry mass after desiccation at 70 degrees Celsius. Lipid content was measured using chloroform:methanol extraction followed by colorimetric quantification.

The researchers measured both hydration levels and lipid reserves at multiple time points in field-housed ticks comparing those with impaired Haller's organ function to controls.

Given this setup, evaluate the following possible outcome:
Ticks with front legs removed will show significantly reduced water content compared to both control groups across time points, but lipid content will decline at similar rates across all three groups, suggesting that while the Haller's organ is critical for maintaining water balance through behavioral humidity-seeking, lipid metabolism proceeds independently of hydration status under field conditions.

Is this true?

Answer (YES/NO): NO